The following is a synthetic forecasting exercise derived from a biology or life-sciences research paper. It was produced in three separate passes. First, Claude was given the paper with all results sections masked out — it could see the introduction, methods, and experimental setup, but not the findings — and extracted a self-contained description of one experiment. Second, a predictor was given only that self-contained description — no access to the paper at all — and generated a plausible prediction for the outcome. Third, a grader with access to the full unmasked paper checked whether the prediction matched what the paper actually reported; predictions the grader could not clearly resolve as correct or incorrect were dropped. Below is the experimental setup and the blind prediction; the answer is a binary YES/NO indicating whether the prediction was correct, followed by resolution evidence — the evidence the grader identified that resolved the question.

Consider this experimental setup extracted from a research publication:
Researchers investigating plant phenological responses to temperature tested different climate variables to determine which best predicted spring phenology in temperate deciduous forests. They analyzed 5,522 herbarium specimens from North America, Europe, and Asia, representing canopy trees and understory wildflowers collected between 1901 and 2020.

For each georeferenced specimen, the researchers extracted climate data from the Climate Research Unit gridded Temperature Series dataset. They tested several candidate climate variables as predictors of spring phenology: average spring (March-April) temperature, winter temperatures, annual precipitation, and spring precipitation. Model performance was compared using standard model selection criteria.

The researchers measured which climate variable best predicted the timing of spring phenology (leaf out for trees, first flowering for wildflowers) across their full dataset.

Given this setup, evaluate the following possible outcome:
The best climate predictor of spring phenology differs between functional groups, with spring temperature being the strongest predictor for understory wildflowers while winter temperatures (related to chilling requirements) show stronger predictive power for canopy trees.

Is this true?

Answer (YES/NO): NO